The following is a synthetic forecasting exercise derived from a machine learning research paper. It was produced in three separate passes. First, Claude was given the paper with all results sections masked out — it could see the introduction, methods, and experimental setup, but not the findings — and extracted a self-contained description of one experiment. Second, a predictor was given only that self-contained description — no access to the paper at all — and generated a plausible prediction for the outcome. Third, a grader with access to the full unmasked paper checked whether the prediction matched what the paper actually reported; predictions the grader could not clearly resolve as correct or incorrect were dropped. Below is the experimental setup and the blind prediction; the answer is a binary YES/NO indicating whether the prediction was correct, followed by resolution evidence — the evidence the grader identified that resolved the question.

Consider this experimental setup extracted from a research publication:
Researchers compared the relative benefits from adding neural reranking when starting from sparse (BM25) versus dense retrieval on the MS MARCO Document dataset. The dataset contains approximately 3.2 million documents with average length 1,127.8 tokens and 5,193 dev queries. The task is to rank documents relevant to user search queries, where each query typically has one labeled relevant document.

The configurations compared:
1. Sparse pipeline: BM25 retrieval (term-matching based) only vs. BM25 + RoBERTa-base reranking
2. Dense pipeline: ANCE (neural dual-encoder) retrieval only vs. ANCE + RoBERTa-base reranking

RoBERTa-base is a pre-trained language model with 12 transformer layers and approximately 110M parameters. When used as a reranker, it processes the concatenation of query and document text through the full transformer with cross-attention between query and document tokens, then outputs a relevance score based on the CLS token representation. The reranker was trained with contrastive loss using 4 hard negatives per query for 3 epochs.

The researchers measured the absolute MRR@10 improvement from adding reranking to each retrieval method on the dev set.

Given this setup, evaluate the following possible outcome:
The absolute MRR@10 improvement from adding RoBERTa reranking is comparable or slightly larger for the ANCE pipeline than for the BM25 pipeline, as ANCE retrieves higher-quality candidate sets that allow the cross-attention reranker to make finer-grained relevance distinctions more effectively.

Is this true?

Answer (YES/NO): NO